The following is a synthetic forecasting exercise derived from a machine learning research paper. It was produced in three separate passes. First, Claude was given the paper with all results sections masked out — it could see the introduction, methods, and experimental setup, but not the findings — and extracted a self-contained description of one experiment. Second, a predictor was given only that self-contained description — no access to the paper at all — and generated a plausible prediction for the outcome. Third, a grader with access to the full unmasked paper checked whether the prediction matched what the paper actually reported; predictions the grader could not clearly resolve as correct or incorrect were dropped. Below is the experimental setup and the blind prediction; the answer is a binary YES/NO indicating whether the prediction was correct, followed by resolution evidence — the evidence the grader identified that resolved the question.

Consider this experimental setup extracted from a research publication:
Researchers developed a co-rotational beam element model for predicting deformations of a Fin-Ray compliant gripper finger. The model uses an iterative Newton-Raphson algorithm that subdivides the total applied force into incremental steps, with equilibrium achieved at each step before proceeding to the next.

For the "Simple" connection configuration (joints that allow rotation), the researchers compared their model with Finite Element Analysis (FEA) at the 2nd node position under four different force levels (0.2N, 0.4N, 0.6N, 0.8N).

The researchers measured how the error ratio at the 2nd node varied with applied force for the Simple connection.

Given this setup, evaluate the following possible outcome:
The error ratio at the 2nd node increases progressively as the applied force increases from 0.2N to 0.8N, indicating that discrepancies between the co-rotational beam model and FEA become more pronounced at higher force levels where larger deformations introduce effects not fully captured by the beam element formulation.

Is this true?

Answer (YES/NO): NO